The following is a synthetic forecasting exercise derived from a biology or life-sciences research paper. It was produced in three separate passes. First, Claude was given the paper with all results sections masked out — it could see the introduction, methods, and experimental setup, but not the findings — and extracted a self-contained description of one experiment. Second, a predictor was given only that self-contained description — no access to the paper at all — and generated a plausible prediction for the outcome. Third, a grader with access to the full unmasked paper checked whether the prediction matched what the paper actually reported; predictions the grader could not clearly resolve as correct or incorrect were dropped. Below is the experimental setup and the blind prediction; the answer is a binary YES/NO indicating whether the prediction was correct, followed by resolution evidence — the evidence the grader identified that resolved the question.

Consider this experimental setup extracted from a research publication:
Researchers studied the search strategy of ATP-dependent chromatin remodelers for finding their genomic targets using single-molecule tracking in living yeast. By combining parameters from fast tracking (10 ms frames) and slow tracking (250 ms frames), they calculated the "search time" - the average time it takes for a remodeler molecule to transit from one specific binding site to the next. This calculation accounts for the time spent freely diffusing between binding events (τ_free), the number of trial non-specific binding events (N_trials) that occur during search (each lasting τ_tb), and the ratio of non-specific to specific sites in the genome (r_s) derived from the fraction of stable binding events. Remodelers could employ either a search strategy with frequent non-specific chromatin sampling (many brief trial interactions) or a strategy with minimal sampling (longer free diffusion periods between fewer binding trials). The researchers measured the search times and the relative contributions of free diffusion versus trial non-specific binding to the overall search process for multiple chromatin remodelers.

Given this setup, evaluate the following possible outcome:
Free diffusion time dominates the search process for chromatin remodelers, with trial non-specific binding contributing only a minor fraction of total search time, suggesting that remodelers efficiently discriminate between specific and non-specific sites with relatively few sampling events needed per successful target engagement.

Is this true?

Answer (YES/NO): NO